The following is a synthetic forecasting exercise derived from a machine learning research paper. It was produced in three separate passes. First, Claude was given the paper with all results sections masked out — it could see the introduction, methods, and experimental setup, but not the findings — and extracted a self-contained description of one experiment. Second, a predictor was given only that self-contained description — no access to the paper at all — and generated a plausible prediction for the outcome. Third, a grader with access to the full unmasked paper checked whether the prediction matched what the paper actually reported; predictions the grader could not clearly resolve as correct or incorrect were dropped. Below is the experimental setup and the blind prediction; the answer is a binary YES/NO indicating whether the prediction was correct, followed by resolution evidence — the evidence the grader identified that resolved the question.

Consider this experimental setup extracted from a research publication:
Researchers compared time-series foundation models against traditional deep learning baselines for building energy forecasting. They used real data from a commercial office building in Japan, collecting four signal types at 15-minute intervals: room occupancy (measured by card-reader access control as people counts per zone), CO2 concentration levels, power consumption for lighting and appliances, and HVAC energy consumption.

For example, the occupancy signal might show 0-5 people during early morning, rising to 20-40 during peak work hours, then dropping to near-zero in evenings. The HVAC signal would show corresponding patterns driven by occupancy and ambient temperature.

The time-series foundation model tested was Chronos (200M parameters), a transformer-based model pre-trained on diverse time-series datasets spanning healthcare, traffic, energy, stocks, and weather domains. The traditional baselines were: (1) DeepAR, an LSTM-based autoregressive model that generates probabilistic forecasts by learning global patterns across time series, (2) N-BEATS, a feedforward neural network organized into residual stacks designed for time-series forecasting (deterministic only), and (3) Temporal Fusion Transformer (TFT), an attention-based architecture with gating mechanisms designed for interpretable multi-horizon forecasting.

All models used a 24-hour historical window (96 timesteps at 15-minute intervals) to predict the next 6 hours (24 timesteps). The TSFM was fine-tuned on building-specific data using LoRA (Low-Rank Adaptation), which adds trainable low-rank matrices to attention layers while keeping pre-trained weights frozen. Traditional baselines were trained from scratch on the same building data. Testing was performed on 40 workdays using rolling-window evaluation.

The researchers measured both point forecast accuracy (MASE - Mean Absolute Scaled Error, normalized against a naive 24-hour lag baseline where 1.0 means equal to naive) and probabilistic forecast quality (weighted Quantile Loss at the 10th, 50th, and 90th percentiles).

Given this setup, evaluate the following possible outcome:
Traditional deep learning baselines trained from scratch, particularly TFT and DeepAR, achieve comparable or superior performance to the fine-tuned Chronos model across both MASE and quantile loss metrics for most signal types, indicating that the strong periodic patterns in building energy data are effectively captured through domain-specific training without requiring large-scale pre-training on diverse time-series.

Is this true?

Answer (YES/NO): NO